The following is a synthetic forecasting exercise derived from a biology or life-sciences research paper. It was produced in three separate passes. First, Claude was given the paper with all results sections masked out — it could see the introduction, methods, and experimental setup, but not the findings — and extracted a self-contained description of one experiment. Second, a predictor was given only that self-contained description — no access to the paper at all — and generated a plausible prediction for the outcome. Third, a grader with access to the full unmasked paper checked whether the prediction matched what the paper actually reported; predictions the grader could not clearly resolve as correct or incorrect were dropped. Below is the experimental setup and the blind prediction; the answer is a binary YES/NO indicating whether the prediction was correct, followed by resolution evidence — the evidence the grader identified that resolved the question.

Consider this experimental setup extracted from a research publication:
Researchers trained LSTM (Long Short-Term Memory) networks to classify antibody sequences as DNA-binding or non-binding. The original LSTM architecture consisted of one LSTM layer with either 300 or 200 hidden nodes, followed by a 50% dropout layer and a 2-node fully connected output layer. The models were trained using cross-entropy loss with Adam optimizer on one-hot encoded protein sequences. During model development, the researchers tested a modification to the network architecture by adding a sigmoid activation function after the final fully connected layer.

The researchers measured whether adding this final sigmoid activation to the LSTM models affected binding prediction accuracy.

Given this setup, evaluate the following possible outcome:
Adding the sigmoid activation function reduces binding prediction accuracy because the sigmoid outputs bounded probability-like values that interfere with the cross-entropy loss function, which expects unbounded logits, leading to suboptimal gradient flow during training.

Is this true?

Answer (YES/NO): NO